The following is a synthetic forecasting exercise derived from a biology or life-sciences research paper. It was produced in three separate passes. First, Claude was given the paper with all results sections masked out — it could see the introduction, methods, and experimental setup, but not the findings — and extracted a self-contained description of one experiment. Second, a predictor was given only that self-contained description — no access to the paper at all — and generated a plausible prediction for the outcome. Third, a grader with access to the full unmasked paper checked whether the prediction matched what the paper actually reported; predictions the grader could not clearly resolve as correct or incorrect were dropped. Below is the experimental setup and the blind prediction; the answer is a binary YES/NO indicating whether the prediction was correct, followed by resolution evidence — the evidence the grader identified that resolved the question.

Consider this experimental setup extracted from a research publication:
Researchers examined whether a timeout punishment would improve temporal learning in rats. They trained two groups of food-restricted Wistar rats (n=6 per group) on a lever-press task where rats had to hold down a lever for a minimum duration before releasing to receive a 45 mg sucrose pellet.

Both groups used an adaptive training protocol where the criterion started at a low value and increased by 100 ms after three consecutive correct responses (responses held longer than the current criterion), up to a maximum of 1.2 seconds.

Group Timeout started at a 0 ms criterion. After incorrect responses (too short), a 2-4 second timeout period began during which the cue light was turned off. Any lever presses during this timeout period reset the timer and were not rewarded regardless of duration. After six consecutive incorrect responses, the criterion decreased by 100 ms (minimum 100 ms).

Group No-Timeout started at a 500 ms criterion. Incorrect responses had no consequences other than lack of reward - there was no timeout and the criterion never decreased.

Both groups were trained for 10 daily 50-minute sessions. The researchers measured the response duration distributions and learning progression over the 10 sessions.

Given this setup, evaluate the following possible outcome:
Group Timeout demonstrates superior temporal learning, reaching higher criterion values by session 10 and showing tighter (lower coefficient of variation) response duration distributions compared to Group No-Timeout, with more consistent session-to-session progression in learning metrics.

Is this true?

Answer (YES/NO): NO